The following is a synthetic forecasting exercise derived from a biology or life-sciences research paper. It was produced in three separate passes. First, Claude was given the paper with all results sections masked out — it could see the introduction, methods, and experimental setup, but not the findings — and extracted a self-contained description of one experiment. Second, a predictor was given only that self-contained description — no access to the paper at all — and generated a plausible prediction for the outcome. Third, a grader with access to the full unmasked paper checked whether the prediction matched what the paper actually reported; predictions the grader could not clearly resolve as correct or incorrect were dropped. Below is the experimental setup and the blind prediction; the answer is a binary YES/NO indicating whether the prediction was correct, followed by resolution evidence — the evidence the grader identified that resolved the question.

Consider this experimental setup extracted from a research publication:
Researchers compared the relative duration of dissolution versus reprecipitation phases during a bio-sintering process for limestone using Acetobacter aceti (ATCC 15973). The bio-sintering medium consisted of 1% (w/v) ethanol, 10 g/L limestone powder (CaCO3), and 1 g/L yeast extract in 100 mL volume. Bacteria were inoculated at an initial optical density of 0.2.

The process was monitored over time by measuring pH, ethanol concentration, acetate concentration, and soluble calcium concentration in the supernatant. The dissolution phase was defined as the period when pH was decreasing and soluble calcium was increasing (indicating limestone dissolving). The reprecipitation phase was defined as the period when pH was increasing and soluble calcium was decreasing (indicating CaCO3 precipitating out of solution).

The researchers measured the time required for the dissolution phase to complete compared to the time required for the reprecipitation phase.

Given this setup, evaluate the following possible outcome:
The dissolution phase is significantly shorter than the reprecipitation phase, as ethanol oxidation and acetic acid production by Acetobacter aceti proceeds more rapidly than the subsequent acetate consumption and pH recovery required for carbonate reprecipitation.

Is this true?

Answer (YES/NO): YES